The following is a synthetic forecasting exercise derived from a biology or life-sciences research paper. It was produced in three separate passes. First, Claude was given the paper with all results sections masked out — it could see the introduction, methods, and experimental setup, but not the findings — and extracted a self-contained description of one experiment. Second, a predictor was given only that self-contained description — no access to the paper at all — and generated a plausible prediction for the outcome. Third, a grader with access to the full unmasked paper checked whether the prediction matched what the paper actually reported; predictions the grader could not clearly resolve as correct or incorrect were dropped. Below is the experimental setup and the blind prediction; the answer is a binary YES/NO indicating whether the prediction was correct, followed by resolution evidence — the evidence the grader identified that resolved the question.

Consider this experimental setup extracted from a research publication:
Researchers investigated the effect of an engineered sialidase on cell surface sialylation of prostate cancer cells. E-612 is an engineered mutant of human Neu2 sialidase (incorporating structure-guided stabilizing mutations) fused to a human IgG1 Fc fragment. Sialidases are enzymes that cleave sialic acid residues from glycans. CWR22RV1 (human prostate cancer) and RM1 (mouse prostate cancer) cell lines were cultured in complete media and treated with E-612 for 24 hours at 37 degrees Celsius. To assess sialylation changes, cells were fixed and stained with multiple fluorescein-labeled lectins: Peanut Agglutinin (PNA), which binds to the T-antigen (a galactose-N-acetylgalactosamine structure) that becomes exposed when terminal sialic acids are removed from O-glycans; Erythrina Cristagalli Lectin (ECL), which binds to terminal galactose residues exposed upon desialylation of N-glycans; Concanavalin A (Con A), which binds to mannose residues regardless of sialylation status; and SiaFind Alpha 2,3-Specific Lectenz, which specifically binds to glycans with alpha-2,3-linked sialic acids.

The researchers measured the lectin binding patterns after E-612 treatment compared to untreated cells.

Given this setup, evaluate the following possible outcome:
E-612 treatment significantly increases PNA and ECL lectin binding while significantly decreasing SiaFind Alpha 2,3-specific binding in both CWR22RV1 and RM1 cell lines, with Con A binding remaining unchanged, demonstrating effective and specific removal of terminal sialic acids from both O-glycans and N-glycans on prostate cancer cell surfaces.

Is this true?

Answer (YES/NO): YES